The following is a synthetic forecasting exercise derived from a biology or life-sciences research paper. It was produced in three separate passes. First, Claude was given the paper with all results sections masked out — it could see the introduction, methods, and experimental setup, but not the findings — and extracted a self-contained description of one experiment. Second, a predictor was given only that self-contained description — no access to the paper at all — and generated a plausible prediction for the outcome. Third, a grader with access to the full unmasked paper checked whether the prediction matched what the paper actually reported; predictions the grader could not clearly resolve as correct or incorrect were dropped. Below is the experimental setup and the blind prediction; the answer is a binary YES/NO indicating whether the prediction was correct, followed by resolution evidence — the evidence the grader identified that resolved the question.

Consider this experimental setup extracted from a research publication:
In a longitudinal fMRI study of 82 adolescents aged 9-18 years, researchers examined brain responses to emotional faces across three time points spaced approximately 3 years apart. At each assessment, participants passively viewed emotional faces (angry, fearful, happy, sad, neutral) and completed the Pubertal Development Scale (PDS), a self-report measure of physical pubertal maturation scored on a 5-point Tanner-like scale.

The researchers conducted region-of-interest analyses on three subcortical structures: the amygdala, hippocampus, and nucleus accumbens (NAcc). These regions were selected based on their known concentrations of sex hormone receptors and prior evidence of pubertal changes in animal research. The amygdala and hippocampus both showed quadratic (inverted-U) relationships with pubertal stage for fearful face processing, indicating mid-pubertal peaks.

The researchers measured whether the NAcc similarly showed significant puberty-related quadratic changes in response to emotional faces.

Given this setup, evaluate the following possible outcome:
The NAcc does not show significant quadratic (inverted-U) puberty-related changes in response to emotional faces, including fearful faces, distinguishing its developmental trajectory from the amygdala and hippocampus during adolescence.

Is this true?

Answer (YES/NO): YES